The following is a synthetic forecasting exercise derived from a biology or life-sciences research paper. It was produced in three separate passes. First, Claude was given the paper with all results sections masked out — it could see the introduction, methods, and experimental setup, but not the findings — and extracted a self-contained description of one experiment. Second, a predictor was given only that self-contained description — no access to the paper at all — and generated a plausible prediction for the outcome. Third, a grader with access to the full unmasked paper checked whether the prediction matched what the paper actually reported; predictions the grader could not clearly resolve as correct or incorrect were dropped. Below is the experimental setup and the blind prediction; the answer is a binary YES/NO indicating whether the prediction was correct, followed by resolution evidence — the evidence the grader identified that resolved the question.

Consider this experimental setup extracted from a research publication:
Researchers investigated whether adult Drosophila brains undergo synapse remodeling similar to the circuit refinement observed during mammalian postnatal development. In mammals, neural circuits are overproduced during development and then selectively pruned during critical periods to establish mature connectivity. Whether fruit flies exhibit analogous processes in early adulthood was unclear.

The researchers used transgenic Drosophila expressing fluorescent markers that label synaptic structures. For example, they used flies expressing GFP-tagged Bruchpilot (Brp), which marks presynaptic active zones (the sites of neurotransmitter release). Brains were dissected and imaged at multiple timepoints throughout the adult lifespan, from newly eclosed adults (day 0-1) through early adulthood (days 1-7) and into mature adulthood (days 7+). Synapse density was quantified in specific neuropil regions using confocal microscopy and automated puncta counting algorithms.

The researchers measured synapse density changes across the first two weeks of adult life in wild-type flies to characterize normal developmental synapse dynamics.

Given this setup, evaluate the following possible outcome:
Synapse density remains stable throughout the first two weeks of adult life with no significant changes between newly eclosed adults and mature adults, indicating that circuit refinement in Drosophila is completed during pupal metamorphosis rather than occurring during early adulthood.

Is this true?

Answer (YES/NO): NO